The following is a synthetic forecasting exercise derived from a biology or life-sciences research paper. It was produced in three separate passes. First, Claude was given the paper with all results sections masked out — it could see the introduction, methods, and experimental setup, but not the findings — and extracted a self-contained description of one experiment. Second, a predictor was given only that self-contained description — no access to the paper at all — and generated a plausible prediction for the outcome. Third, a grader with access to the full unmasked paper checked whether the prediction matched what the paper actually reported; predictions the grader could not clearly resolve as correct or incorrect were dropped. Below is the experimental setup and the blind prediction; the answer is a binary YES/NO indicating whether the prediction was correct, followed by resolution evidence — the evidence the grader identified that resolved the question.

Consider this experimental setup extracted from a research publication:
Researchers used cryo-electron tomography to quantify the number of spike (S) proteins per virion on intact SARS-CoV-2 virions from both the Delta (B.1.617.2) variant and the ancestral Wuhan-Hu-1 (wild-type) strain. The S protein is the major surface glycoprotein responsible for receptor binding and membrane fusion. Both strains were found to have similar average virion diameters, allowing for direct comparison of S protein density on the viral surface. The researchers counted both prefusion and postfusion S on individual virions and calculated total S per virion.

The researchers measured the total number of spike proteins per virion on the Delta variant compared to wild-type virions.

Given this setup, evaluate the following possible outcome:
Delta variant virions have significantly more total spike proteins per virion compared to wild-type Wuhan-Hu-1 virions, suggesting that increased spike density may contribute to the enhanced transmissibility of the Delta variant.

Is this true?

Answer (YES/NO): YES